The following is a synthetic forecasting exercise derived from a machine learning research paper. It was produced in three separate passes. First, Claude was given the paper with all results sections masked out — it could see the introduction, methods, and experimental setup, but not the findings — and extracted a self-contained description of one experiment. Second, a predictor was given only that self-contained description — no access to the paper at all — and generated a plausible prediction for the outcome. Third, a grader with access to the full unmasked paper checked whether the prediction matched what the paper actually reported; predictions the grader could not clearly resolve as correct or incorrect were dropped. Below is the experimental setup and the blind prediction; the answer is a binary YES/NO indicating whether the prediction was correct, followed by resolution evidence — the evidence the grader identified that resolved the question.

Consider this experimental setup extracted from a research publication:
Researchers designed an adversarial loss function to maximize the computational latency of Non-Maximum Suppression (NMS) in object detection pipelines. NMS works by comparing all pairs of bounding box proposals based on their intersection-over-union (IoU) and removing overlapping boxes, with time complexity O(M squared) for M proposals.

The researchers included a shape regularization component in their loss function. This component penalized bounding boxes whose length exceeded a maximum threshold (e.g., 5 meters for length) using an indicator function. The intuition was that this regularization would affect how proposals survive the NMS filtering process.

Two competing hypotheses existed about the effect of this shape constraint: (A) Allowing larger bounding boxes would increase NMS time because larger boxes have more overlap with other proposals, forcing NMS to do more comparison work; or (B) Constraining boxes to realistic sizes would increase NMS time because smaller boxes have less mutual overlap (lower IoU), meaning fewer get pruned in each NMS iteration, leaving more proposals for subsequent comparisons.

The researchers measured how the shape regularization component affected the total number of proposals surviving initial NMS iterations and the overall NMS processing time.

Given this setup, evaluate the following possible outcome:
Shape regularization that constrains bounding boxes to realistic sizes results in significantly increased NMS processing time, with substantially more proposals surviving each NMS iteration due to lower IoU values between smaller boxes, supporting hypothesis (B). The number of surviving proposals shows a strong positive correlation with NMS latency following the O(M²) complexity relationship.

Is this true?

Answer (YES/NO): YES